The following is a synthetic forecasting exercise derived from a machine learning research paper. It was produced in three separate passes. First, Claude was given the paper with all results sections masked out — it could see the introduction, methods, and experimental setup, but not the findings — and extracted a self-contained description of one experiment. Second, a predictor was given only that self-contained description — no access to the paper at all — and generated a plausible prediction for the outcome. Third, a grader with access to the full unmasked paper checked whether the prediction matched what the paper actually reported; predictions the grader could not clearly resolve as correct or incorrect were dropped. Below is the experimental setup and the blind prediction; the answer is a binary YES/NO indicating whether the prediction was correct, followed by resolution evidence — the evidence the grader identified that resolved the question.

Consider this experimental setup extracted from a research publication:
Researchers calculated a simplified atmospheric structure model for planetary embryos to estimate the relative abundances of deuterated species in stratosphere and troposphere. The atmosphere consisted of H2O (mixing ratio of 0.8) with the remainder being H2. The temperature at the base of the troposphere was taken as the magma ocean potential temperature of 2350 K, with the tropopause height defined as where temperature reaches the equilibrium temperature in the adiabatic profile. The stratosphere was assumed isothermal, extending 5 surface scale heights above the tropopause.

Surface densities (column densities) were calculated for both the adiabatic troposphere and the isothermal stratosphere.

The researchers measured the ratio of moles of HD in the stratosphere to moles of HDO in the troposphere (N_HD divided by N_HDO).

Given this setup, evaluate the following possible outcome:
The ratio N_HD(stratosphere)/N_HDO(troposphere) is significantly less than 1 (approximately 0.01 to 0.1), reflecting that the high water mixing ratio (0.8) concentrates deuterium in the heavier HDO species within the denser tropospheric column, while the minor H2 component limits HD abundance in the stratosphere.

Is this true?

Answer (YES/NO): NO